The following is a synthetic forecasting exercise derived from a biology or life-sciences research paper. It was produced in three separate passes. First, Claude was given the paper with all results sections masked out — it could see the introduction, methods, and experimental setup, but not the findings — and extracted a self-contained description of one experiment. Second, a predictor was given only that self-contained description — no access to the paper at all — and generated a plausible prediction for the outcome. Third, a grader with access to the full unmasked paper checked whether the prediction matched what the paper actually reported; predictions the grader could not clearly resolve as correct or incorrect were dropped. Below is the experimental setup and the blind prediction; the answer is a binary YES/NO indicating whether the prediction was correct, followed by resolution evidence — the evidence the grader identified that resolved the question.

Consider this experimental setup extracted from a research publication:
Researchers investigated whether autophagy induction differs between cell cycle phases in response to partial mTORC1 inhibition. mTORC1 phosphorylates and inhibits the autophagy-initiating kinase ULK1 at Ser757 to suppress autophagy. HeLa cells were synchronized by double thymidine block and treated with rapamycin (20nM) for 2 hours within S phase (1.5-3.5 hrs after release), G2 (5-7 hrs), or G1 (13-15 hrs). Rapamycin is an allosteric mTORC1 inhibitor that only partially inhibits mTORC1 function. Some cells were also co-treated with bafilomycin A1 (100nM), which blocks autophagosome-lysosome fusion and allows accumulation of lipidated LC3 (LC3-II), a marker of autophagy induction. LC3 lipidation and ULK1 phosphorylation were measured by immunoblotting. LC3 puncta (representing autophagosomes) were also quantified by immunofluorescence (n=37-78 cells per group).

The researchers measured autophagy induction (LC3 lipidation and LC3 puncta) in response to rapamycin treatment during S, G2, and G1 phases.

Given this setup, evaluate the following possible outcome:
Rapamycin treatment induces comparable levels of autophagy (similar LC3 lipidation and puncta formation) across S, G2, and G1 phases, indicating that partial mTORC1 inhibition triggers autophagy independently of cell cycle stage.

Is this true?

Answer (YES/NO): NO